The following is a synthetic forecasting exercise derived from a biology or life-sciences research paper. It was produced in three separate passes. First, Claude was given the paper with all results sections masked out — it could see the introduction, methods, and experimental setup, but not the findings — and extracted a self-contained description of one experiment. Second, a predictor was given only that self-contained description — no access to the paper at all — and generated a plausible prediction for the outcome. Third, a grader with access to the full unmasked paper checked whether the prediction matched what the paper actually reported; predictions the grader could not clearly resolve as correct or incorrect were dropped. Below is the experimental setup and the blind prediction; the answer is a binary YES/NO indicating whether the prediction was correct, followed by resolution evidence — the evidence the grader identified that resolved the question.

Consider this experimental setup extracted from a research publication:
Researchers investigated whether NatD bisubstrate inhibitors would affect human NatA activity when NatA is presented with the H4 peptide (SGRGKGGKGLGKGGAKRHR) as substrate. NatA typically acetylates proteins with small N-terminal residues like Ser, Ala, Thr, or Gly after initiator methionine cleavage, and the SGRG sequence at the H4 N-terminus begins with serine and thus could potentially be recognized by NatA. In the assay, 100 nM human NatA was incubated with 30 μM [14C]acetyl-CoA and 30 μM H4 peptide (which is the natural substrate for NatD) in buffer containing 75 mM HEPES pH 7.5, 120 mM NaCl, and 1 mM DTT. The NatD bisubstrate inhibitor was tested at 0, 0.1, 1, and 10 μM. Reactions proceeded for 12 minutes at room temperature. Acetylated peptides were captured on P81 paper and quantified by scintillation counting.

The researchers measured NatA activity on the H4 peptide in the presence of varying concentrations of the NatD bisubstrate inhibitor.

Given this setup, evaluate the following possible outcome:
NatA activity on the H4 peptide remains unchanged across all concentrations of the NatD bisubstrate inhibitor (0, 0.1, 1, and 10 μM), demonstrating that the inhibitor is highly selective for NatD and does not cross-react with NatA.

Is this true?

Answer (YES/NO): NO